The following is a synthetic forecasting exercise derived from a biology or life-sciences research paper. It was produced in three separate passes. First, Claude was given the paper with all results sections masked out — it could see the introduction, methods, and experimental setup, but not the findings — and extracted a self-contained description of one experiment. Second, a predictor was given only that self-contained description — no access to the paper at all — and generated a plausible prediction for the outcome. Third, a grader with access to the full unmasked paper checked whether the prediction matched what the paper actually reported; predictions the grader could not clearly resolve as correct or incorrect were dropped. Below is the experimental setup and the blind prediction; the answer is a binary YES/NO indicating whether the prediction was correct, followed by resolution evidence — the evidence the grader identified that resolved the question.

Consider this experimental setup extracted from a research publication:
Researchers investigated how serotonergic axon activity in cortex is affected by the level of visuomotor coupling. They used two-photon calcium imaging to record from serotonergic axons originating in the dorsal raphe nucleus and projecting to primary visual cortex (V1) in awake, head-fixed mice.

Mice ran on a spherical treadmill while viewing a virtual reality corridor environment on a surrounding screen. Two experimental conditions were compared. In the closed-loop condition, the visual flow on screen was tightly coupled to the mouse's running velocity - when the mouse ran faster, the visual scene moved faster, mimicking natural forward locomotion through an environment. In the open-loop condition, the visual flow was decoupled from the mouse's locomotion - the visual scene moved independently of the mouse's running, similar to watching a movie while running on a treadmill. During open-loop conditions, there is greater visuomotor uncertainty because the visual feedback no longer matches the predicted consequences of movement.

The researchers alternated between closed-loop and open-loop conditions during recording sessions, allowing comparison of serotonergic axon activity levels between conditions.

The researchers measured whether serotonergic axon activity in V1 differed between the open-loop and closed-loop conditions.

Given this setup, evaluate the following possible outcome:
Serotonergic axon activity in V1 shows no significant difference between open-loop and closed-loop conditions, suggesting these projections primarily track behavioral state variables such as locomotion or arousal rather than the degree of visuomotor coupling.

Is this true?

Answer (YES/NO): NO